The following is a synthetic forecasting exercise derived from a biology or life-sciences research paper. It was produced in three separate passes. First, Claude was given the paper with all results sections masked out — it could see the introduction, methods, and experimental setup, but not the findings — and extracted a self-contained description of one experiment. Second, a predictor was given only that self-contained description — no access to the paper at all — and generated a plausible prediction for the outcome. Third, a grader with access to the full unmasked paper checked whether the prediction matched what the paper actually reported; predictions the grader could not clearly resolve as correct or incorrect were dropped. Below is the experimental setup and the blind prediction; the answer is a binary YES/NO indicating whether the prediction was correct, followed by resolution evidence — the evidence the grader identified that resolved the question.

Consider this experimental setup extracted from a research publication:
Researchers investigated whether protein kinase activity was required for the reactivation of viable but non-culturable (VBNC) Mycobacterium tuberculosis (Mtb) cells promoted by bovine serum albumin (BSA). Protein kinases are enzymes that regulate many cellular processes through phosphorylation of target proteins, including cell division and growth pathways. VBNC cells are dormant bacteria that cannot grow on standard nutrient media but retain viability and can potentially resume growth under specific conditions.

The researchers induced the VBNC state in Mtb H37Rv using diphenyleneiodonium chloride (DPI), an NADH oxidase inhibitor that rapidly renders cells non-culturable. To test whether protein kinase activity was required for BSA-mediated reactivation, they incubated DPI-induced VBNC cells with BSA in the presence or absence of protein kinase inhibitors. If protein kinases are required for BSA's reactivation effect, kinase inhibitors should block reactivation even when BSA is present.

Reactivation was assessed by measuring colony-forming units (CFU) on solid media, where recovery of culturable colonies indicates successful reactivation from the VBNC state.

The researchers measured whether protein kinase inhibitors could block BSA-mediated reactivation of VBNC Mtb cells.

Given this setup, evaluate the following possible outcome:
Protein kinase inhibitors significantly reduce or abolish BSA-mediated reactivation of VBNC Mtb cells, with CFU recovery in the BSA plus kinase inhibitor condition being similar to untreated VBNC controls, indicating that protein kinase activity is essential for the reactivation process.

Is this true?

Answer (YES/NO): YES